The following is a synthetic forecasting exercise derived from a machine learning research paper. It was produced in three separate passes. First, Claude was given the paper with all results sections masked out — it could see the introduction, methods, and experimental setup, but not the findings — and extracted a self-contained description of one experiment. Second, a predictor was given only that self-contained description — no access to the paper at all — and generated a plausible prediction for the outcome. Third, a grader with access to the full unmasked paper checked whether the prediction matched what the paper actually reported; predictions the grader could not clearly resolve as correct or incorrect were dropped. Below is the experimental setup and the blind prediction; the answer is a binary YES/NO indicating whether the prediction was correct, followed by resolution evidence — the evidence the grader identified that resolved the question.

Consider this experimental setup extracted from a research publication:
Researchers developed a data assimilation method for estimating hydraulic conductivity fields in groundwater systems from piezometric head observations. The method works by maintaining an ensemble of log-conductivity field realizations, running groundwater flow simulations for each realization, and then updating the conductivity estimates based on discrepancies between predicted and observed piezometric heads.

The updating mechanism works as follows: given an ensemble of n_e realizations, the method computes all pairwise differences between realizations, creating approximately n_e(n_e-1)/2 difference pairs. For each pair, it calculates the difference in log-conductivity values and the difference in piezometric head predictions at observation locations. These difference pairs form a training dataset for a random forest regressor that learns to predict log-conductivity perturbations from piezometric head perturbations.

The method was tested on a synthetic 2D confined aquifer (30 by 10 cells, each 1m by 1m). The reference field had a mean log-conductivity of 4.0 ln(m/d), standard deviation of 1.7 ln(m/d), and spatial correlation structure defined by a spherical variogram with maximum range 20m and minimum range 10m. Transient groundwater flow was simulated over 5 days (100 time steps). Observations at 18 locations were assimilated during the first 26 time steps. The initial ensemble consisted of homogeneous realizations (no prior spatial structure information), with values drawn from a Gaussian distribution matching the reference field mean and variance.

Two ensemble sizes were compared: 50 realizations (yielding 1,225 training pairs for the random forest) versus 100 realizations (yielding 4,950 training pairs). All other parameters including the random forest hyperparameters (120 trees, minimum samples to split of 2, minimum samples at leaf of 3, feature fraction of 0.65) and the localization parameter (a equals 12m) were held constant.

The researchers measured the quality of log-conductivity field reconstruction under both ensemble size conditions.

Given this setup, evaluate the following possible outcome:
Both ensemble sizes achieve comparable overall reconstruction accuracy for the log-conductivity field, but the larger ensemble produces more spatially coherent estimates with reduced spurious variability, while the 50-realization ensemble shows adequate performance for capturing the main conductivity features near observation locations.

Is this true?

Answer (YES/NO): NO